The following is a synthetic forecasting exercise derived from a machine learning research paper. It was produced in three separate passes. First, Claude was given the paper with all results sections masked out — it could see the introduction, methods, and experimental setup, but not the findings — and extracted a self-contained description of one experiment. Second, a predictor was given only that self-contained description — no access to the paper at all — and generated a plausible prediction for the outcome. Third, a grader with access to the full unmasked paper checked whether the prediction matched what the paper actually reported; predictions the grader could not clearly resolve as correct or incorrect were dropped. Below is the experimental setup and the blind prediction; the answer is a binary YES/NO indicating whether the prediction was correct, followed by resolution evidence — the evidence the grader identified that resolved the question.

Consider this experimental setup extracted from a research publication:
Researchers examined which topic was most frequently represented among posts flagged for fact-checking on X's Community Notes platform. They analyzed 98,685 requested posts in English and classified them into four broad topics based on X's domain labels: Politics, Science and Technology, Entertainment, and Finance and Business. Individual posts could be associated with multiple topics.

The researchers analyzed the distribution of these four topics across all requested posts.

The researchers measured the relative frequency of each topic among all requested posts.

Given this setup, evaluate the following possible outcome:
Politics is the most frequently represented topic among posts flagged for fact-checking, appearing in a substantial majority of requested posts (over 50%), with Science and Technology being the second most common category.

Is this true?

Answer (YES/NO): NO